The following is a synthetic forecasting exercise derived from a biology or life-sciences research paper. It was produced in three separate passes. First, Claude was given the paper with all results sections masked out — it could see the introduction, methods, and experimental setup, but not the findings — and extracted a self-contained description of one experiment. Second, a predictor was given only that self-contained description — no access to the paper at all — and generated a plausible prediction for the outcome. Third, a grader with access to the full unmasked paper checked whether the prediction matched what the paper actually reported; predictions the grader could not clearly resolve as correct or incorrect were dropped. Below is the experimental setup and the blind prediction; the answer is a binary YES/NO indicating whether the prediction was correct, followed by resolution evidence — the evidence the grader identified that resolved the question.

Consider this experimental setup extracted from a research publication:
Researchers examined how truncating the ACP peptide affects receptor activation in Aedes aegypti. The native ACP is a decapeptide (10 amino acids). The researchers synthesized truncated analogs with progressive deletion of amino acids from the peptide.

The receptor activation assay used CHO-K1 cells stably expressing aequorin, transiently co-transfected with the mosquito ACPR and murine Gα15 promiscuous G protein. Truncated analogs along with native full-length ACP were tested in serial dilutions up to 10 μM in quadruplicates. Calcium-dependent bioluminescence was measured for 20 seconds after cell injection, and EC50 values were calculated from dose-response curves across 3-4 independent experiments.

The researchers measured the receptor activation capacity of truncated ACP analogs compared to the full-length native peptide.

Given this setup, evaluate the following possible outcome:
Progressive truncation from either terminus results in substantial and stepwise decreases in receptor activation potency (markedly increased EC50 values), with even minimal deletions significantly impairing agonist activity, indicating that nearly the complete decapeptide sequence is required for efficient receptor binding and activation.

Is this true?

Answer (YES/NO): NO